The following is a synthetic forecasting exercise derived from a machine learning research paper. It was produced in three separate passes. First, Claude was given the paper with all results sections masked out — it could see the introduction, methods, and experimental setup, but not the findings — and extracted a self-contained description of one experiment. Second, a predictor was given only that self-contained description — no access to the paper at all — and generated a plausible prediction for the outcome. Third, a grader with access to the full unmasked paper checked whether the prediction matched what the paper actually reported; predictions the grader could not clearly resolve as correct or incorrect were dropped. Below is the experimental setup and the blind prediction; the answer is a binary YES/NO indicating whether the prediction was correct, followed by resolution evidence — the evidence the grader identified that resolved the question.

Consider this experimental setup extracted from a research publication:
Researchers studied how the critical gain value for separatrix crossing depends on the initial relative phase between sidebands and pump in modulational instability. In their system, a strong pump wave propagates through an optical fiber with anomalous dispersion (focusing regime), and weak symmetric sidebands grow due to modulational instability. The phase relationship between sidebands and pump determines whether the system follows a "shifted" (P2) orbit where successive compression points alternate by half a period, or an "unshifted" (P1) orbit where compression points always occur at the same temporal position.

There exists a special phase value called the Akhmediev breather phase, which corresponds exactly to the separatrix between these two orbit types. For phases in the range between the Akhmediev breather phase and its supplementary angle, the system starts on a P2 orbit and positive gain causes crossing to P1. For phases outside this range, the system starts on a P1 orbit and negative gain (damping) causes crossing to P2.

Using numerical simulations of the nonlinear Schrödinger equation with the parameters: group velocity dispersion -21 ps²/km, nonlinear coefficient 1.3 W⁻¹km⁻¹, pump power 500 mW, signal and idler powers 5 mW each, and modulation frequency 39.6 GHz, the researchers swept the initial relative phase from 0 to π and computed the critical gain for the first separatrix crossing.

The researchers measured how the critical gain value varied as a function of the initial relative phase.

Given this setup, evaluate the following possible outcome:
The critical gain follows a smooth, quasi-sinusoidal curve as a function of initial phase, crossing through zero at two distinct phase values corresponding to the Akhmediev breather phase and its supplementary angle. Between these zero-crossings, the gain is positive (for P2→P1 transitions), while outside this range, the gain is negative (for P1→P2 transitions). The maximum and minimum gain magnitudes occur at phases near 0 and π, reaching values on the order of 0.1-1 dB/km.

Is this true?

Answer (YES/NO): NO